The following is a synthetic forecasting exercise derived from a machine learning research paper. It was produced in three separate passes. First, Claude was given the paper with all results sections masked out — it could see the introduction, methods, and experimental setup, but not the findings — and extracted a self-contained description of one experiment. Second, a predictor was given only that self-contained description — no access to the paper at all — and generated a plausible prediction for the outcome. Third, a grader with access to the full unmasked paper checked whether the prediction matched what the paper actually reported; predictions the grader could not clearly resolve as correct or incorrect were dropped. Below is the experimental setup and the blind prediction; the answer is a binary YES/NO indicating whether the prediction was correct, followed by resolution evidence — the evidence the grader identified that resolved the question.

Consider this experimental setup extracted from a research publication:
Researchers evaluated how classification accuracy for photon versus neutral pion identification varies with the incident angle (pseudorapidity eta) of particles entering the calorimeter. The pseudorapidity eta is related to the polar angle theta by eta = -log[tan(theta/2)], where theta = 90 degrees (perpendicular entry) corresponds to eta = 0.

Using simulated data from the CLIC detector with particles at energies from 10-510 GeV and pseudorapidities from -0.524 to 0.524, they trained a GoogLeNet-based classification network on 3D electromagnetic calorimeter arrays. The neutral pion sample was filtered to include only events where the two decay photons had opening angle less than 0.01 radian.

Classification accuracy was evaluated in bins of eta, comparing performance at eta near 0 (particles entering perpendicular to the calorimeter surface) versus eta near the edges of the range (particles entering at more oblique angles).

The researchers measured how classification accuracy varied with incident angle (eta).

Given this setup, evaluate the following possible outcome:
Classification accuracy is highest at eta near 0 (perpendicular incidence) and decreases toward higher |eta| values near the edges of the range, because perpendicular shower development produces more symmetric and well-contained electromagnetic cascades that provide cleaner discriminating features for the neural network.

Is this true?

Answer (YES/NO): NO